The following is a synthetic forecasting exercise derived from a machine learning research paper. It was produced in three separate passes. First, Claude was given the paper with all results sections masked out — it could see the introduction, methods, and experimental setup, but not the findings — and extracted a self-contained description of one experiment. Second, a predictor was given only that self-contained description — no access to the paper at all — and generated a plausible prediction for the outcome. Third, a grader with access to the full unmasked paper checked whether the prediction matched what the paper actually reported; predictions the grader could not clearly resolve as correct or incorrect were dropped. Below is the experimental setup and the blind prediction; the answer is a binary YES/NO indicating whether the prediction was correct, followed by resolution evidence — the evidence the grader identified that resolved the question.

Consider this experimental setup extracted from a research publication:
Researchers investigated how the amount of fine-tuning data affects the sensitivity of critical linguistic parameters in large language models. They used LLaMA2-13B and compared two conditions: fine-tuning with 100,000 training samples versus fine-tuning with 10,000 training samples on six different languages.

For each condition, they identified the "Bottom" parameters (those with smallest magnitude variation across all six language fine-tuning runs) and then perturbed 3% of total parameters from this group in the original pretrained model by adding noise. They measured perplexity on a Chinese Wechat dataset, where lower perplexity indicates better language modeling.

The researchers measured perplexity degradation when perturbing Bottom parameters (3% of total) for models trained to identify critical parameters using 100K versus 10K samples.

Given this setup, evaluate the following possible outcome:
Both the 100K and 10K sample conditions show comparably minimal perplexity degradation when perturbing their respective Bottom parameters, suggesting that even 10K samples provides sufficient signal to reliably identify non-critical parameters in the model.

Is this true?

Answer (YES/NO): NO